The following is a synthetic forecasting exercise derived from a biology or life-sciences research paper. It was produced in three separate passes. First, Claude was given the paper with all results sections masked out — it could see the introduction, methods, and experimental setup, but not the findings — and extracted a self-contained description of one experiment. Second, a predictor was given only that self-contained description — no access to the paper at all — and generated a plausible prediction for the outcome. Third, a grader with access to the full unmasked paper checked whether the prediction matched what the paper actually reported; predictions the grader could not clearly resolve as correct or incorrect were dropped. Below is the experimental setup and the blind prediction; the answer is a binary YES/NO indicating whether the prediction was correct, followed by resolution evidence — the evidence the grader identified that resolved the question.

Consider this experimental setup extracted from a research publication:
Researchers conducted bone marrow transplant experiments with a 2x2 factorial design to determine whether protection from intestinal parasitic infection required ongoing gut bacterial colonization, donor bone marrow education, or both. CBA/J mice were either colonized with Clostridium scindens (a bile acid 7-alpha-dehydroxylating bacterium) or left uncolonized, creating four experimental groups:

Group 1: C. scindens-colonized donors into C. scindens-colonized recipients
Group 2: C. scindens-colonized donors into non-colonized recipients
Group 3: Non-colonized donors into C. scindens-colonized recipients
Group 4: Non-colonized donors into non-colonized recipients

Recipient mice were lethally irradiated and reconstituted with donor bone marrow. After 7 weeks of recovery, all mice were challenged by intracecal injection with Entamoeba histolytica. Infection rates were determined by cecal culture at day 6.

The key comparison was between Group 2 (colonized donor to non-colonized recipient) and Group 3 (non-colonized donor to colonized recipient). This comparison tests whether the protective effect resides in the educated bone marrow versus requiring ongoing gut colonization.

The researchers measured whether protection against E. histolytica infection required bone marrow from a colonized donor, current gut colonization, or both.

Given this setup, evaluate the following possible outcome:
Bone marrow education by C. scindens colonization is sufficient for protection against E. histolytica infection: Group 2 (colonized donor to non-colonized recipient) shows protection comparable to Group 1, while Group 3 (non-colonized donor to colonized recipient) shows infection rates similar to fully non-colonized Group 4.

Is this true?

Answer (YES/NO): YES